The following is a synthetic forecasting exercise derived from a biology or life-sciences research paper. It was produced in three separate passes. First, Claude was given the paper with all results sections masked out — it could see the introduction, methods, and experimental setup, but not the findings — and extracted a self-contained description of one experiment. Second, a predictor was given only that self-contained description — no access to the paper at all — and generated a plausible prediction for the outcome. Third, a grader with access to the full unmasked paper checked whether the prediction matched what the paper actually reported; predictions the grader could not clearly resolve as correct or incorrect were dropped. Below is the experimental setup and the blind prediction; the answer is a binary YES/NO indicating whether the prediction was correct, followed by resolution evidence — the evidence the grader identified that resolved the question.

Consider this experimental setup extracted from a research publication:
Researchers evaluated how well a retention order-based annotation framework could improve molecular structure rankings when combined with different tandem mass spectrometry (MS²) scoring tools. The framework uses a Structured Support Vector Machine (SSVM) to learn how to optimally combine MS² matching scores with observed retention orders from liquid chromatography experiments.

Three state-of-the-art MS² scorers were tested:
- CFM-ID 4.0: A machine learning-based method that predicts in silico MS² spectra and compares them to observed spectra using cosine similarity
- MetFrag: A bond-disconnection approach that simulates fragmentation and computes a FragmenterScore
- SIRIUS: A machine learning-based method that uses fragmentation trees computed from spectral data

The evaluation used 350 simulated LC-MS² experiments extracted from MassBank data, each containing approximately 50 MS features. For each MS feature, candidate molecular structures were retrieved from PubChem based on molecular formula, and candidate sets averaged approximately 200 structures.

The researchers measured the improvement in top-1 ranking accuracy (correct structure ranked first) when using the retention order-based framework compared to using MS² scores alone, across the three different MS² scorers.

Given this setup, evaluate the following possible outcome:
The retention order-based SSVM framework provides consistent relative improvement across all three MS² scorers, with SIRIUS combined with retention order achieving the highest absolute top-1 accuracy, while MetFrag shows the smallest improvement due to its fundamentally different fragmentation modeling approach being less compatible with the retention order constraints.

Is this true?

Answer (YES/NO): NO